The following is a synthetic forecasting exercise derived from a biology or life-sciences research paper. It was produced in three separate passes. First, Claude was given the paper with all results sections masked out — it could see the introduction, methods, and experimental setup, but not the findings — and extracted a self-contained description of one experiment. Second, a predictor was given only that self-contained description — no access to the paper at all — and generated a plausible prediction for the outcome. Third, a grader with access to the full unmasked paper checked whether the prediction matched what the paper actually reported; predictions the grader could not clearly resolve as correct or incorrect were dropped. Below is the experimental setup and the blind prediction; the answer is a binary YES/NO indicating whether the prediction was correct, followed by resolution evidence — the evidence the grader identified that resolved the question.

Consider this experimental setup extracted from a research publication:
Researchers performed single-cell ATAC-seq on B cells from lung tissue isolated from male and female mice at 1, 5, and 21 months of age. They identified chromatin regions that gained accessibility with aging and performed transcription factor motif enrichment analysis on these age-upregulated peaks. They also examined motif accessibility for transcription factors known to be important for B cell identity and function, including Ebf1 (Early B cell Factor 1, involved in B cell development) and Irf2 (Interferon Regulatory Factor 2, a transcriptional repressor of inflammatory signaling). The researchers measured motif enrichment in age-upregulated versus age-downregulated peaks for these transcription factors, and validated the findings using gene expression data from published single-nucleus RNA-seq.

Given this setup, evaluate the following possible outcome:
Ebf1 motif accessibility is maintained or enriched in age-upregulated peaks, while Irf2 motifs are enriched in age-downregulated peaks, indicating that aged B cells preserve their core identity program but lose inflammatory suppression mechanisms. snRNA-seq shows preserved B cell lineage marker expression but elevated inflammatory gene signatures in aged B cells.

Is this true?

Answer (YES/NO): NO